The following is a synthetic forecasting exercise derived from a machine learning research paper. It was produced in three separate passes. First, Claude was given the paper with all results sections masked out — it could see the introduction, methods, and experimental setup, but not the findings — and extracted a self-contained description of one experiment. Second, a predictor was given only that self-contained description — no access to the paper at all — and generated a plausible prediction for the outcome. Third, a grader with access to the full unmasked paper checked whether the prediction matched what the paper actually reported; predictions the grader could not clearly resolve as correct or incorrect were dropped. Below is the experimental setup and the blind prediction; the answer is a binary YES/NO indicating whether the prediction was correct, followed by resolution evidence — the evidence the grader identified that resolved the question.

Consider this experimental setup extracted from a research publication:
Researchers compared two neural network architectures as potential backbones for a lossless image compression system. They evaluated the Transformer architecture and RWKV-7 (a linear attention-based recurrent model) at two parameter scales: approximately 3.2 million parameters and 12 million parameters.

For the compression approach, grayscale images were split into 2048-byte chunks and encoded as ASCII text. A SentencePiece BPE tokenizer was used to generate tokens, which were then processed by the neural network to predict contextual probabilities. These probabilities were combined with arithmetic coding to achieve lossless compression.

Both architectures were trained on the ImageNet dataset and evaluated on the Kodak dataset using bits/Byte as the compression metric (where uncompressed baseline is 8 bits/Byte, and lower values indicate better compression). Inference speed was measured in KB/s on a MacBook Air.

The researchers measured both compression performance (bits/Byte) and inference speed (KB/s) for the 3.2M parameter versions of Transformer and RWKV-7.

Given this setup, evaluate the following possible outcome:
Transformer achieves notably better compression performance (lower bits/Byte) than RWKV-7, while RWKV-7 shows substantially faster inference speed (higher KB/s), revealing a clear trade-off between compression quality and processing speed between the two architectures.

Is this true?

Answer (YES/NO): NO